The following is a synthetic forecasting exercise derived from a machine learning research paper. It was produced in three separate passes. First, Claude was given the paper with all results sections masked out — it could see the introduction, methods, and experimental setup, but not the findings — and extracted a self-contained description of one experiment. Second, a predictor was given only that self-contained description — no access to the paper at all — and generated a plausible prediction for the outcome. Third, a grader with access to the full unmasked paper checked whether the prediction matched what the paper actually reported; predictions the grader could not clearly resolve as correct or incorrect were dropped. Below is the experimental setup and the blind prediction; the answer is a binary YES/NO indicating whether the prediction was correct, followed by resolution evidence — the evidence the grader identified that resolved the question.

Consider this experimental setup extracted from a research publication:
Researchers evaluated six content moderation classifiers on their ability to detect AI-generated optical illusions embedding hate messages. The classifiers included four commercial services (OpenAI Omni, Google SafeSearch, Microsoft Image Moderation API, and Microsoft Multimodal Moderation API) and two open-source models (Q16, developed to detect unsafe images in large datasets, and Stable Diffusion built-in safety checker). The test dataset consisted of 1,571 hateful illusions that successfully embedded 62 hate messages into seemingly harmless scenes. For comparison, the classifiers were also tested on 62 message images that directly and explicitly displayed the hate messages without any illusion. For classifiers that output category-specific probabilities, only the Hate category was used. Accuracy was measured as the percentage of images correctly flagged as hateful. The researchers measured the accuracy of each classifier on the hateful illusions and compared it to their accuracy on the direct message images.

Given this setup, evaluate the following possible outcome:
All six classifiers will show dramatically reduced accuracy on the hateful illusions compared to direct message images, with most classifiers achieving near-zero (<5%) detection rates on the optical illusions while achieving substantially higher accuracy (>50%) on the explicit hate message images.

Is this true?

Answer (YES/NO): NO